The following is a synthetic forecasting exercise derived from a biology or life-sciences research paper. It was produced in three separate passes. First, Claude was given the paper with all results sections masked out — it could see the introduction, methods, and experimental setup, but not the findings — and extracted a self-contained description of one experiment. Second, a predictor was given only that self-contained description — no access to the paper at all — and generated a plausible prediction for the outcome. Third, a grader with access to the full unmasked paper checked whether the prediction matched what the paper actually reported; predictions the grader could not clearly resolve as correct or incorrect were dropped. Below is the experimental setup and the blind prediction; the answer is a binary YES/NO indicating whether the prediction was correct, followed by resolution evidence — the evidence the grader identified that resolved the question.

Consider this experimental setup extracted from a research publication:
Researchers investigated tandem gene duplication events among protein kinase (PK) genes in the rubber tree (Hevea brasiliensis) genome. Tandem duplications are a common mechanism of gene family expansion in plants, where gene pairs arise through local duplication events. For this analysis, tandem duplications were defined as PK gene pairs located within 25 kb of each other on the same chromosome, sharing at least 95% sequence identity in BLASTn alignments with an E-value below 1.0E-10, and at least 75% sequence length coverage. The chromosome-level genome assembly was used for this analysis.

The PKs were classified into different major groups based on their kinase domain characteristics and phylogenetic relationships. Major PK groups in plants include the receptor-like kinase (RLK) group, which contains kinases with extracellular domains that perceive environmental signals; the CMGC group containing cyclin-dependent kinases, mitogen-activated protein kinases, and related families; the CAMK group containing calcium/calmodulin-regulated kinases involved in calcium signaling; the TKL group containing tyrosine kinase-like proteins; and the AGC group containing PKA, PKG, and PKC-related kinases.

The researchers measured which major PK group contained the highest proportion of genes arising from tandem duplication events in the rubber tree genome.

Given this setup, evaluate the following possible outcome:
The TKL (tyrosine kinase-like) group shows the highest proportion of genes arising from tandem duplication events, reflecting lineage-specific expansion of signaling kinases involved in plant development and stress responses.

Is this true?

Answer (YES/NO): NO